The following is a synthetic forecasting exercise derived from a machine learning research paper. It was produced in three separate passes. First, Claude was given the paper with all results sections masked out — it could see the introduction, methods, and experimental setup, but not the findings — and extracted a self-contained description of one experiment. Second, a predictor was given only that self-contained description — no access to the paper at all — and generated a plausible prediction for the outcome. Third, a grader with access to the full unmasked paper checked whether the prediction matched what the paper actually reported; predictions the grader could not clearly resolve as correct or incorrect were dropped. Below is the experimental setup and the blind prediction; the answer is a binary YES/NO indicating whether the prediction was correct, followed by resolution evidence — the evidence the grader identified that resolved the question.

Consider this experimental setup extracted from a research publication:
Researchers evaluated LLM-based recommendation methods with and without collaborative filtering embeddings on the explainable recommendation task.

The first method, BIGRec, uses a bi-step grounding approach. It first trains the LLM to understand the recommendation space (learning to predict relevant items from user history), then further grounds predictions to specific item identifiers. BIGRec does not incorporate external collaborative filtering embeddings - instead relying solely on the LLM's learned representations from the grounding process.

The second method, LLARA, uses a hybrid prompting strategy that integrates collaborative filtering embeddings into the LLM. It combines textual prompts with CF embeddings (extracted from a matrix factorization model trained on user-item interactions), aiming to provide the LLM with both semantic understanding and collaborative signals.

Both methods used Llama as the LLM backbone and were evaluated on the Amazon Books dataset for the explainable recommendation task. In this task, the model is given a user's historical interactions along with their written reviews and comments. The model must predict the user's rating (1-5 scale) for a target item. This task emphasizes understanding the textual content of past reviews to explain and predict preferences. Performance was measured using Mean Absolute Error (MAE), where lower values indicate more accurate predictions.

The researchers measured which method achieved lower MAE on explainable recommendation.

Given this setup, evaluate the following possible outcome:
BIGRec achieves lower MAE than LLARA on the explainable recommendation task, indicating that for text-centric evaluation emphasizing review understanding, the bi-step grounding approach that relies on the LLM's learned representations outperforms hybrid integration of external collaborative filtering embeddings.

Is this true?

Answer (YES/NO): YES